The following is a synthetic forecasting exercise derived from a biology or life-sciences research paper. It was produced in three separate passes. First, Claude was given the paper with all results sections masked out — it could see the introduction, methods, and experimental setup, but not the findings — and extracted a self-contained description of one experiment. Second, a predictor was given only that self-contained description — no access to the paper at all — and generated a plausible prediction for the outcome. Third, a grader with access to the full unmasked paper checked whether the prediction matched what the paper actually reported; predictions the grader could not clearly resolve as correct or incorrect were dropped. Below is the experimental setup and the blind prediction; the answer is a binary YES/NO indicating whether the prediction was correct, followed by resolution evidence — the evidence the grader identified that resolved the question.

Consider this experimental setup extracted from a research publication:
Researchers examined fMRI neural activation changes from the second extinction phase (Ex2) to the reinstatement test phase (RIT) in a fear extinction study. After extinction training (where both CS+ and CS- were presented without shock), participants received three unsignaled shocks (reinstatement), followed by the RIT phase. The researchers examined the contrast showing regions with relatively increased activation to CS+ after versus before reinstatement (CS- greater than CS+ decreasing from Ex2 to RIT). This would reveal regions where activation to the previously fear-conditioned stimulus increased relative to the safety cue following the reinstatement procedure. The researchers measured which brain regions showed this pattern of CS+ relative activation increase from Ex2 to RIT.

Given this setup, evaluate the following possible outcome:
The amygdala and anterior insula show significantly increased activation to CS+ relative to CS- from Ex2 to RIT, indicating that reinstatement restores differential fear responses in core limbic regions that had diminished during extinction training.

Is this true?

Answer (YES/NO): NO